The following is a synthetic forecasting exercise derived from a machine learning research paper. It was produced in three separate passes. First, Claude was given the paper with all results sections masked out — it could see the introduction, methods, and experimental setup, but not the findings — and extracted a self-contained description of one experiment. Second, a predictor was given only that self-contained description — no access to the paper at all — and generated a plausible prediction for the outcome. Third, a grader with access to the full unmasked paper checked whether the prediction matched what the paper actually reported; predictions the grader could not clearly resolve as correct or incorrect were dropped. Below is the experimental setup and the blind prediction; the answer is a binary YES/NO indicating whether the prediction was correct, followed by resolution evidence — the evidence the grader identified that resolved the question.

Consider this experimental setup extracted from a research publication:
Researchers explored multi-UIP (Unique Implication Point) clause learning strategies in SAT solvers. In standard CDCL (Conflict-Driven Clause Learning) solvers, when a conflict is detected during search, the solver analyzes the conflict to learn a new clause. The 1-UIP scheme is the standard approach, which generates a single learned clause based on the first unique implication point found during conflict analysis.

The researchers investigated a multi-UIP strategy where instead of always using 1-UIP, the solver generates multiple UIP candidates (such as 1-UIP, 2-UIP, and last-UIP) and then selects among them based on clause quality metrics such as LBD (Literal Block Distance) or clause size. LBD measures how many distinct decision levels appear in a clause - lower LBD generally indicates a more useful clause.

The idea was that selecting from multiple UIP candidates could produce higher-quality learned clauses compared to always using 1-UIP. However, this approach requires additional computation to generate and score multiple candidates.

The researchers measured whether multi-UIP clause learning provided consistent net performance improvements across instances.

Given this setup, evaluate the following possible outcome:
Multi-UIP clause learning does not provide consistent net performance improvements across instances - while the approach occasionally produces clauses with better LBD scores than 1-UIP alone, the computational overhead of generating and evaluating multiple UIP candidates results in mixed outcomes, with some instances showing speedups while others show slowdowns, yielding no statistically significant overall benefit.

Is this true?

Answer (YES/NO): YES